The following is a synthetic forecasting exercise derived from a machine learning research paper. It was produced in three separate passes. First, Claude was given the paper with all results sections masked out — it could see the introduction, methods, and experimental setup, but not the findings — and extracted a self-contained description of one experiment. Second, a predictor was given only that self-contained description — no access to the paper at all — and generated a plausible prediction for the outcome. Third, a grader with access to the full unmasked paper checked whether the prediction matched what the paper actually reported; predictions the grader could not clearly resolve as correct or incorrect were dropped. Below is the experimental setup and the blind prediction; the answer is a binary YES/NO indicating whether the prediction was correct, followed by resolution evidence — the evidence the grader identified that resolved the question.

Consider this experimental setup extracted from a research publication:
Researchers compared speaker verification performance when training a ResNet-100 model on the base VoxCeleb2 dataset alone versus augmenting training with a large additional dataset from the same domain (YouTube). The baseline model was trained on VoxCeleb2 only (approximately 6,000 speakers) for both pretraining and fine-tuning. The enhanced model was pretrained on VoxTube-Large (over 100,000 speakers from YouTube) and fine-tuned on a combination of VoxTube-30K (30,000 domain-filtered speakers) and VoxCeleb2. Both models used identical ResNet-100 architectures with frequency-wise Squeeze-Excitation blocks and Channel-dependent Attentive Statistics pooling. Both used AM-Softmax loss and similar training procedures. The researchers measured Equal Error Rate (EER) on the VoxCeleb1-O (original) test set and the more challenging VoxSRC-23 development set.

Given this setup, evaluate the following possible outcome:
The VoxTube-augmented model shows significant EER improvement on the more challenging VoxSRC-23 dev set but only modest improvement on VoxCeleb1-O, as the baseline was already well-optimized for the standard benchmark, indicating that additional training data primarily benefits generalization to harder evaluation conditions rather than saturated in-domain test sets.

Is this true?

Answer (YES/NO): NO